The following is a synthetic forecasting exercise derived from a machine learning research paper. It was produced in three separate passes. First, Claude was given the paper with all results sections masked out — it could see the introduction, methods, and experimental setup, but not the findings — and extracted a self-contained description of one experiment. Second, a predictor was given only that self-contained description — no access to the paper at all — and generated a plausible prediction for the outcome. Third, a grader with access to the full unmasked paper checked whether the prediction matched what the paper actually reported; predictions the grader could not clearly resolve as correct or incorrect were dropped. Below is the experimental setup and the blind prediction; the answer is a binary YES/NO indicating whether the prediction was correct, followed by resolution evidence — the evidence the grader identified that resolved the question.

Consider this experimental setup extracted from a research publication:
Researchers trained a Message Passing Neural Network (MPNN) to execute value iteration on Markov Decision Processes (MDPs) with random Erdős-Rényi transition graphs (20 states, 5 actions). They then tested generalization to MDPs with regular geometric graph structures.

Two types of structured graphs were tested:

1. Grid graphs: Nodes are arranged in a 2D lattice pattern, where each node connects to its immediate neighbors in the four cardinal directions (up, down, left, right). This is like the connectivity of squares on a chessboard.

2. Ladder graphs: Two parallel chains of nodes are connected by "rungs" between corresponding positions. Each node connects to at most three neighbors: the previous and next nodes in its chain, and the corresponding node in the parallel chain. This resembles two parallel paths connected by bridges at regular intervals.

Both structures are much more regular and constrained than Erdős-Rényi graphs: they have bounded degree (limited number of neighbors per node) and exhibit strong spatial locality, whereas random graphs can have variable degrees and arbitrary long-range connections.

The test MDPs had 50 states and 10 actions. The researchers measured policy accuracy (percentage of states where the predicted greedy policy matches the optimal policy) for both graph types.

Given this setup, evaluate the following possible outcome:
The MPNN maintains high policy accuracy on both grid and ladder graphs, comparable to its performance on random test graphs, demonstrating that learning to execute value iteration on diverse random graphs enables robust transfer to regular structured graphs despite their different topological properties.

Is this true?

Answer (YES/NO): NO